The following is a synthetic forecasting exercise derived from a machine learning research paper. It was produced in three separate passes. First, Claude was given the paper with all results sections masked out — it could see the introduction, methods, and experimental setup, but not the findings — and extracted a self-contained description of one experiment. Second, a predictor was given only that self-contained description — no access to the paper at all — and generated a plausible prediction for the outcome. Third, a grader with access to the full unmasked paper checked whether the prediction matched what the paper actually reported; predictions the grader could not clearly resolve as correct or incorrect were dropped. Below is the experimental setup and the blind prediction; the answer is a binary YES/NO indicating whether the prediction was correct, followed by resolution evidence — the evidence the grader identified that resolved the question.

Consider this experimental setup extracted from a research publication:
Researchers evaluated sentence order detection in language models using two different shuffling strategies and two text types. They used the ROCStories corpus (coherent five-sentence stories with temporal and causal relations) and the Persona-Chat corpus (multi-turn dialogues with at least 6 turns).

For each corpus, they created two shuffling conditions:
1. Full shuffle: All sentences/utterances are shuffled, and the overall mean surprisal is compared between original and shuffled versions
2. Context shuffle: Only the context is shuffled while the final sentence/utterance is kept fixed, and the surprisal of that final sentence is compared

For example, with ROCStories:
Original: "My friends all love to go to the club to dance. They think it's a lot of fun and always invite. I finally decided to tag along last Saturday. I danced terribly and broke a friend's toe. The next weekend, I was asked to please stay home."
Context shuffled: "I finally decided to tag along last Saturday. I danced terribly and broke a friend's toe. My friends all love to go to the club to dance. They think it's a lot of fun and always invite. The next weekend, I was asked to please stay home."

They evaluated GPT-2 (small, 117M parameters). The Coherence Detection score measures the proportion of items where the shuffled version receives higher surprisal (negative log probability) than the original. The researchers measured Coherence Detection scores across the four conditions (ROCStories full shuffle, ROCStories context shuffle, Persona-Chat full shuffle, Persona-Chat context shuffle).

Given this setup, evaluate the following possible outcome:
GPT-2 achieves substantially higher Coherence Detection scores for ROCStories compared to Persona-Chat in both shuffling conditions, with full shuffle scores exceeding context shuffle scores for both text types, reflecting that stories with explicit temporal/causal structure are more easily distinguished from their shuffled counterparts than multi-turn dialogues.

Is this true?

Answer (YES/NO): NO